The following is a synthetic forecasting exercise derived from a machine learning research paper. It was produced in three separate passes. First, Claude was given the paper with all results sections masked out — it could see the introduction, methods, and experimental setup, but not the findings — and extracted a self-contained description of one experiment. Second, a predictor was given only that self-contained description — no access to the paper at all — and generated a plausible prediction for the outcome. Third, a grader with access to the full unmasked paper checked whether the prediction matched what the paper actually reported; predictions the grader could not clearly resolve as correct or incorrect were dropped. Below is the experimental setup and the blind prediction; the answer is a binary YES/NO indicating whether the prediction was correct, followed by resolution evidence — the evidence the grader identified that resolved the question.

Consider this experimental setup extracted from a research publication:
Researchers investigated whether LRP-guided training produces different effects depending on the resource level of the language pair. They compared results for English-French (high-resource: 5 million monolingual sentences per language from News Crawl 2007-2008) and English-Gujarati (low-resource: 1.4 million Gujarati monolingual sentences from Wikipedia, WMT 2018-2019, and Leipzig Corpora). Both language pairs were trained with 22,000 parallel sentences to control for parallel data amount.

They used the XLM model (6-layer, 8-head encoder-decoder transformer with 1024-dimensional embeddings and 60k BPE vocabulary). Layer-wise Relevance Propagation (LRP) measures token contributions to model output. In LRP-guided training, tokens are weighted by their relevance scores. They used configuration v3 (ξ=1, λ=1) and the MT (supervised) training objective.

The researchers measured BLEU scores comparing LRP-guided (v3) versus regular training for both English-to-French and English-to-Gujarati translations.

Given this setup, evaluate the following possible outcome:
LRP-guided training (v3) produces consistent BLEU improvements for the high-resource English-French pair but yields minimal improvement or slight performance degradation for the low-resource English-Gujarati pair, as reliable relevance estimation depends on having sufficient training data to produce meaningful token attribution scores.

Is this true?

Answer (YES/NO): NO